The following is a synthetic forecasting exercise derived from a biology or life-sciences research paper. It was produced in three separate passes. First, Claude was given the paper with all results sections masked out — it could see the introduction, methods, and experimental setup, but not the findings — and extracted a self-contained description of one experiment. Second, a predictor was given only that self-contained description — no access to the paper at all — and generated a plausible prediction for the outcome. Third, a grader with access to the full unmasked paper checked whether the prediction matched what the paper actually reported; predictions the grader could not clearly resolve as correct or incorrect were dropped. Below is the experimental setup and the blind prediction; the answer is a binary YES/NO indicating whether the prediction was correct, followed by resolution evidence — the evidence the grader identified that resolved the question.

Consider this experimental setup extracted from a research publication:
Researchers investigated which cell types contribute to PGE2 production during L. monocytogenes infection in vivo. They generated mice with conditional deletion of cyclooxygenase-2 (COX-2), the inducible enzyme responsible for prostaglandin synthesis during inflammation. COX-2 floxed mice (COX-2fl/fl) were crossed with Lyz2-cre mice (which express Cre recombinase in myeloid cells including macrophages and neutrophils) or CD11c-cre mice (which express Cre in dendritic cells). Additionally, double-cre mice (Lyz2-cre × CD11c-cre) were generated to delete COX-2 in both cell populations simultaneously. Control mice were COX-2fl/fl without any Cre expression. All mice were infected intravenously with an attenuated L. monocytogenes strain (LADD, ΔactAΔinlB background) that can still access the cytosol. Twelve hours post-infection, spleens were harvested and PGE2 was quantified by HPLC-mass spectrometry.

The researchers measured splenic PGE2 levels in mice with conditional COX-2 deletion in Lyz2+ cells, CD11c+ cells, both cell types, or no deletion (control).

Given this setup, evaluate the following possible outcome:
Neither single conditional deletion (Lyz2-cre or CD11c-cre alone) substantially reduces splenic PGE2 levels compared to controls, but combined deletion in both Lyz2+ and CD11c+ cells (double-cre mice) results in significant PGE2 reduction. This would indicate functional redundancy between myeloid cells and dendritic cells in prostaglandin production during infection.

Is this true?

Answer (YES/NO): NO